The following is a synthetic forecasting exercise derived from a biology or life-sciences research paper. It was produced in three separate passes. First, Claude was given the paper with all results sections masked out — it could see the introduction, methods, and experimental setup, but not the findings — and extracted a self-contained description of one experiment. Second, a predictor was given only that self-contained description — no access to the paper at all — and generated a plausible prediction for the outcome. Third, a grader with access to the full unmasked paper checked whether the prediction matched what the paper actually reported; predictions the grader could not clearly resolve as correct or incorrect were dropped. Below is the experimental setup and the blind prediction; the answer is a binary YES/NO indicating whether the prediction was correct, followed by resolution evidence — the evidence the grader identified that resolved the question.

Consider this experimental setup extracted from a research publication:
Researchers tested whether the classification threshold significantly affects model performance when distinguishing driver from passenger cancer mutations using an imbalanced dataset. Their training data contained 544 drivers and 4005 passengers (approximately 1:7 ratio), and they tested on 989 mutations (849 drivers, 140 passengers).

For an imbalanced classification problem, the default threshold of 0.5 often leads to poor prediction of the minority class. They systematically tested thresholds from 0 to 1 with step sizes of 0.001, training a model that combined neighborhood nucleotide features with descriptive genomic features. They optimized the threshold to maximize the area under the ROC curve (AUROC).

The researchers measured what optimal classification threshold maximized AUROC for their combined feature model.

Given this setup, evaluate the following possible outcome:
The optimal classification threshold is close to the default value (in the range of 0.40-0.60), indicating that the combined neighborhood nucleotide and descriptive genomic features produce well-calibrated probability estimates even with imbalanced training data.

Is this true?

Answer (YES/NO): NO